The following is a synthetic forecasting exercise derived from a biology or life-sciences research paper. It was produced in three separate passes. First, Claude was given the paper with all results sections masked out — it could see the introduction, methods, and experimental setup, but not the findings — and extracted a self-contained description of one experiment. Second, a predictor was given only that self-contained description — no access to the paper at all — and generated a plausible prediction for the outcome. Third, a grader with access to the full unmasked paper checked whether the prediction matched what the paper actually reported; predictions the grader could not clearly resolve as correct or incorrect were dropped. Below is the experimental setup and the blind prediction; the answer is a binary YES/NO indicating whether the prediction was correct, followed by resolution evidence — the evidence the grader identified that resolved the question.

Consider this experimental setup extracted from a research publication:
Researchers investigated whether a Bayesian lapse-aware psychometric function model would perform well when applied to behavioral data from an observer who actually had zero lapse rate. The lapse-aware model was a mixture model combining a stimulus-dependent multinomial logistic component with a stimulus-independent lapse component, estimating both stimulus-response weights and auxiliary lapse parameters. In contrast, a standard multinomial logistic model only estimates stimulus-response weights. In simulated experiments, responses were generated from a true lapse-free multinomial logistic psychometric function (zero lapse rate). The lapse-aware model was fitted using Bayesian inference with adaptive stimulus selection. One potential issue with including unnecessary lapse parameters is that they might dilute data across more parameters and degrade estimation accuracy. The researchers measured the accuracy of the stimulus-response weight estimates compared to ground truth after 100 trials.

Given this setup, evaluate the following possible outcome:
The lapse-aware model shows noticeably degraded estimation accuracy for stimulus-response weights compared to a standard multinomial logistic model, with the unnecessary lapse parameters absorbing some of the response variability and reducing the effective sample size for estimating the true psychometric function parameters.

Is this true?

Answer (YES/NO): NO